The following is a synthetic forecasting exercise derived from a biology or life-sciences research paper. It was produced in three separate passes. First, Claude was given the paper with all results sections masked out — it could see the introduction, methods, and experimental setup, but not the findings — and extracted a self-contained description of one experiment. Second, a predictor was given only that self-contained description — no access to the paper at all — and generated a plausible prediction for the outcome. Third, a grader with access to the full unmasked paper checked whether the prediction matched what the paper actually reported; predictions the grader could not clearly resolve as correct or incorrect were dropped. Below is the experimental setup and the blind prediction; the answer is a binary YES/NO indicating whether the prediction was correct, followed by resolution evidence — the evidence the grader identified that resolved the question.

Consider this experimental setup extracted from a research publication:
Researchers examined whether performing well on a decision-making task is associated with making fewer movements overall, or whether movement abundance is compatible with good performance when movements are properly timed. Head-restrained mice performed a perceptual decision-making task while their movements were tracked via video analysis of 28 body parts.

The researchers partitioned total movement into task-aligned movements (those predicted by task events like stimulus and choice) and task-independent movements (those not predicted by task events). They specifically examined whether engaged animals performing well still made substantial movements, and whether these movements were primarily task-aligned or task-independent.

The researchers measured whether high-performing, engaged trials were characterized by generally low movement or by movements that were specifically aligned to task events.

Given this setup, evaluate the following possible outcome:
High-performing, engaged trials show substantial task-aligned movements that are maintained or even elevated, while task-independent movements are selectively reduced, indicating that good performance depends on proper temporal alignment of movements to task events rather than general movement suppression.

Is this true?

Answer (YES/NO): YES